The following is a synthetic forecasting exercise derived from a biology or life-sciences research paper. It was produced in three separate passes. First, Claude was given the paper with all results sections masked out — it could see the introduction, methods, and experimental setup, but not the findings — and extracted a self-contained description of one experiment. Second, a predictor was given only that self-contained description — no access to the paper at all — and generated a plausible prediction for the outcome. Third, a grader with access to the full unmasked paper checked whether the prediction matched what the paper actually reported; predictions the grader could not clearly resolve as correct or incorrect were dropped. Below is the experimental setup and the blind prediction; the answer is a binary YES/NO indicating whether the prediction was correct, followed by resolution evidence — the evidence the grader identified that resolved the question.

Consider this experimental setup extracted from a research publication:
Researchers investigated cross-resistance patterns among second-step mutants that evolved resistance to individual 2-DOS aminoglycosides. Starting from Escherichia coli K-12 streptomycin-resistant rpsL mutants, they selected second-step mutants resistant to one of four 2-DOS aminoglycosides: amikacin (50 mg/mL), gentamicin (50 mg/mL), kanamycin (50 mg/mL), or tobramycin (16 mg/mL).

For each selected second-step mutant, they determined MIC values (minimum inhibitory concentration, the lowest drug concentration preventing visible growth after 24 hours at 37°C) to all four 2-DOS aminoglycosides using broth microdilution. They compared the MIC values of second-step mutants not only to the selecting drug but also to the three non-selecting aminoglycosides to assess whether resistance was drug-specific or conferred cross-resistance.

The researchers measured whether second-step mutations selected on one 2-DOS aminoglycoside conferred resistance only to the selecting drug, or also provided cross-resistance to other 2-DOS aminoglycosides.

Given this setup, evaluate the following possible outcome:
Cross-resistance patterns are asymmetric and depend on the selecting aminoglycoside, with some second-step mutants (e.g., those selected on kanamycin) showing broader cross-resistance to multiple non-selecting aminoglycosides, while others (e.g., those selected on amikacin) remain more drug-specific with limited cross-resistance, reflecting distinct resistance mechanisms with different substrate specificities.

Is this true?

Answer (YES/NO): NO